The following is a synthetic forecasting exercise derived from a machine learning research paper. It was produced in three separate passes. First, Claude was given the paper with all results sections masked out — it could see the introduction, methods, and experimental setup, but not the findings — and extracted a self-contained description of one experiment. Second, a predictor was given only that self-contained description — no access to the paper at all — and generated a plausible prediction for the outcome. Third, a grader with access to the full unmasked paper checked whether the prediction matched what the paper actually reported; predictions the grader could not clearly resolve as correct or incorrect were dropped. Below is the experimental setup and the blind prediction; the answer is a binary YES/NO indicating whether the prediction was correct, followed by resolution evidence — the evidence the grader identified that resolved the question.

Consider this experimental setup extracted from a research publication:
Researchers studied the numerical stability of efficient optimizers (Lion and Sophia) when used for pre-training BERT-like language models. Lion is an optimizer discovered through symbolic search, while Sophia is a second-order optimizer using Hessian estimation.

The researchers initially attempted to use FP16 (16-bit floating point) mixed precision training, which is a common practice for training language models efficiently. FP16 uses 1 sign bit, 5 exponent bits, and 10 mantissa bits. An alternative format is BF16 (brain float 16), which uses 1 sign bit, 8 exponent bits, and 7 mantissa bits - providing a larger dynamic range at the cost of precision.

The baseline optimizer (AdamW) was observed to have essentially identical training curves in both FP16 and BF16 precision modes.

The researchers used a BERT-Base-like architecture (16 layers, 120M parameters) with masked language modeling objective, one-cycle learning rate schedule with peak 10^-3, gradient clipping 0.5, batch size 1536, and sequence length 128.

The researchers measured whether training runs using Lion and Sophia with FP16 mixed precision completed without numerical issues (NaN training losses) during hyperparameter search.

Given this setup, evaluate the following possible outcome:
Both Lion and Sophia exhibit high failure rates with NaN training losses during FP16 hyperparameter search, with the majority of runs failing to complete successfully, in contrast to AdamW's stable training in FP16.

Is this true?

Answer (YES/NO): NO